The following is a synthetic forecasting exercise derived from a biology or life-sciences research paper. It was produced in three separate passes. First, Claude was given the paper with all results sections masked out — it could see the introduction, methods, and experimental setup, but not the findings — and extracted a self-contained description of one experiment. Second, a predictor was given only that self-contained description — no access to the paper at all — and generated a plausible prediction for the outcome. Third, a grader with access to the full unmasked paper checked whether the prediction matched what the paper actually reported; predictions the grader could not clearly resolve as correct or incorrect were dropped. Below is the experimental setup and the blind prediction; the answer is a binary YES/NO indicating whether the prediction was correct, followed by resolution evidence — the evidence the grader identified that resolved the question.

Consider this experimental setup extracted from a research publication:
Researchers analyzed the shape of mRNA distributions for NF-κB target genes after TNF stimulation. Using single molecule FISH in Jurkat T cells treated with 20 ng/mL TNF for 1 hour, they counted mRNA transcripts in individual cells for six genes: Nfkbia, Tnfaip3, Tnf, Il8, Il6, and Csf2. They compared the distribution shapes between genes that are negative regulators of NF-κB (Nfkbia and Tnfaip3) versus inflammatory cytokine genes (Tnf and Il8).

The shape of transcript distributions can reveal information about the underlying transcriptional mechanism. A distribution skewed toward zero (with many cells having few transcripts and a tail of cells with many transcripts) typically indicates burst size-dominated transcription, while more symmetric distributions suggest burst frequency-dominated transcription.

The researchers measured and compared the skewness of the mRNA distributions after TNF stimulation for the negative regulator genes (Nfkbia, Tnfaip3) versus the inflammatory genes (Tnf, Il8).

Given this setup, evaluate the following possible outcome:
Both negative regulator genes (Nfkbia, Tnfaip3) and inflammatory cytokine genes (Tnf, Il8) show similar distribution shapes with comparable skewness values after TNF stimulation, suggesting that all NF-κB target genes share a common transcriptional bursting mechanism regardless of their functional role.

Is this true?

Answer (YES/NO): NO